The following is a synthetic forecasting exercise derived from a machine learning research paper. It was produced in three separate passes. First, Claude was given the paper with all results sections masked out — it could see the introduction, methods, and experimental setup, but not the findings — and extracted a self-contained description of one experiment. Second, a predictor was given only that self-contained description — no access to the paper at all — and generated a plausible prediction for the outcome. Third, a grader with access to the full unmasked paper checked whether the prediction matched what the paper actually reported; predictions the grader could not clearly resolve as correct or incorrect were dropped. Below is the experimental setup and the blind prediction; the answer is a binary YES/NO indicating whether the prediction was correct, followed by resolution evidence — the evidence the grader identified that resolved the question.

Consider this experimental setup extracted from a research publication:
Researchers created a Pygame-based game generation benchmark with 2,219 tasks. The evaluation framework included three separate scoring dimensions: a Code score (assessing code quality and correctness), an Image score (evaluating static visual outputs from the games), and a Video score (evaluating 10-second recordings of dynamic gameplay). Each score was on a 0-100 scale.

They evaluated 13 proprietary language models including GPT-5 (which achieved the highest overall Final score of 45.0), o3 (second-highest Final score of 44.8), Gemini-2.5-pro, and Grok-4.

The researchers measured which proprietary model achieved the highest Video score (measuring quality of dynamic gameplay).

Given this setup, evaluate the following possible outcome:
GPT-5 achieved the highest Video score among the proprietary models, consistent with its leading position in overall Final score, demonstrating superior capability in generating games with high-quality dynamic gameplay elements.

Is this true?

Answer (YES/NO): NO